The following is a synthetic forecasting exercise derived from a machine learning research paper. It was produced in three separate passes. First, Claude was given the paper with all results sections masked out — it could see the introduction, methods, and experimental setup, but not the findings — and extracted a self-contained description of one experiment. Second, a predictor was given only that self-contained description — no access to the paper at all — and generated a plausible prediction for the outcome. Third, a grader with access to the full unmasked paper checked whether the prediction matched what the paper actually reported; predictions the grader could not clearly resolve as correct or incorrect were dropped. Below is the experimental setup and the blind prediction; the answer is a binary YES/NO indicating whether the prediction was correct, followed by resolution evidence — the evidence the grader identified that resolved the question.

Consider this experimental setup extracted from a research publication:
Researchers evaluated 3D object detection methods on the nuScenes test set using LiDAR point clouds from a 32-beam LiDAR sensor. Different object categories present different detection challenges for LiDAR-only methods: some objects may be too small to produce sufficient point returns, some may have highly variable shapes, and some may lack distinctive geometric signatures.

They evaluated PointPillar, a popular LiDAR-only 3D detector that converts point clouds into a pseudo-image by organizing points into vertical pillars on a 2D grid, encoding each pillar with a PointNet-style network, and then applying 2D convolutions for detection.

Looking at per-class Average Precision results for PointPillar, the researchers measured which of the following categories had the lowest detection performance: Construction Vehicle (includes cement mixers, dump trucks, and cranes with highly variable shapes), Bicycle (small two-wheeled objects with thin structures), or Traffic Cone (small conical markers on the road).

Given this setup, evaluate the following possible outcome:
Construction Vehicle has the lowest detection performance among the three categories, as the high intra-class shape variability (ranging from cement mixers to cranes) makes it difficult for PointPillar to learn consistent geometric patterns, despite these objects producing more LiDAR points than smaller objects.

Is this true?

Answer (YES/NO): YES